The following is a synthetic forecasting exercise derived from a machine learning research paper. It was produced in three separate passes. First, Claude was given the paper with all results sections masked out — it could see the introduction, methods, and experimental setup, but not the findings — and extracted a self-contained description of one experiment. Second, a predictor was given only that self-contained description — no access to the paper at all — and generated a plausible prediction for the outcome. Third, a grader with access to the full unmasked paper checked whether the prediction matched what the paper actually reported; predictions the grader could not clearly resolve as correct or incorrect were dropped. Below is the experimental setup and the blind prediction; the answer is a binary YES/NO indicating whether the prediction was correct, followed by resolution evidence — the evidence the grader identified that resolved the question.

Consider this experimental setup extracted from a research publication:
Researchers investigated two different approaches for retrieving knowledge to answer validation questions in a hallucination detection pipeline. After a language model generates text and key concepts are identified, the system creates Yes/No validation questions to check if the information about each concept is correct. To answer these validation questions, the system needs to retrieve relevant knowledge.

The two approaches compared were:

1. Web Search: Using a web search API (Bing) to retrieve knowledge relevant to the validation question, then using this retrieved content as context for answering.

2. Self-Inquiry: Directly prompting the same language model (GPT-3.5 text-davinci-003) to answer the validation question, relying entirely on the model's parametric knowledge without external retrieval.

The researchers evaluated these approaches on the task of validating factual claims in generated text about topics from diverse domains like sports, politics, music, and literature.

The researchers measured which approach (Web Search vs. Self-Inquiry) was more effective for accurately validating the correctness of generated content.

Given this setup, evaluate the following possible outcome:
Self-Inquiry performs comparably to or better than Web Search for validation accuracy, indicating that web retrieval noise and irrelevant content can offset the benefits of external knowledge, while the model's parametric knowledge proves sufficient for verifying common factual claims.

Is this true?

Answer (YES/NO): NO